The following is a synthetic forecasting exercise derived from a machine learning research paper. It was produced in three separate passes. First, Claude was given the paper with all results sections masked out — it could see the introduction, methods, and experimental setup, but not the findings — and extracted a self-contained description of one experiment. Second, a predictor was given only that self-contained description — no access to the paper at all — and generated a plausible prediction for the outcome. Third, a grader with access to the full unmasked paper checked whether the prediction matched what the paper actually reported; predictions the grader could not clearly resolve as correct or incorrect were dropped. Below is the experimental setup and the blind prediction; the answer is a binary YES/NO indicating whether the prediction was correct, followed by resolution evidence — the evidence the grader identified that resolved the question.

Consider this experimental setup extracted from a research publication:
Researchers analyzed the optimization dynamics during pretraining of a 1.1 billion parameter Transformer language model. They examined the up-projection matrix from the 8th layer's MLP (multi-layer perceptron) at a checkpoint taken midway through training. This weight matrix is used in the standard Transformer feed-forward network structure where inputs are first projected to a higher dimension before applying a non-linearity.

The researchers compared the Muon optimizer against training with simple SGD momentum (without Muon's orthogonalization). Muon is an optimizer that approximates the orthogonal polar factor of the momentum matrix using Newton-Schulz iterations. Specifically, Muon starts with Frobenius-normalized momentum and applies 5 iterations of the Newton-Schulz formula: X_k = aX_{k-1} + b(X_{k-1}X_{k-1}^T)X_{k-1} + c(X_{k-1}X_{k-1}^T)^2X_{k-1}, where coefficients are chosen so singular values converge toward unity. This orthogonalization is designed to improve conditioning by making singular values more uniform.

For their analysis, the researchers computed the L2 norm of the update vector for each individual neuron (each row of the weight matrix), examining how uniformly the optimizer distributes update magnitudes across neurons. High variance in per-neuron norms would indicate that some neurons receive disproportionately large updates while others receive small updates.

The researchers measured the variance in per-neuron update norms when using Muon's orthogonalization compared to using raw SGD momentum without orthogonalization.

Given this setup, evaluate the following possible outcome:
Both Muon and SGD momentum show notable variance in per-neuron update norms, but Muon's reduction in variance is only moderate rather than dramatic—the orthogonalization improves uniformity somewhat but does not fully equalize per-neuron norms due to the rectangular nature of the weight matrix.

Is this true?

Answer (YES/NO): NO